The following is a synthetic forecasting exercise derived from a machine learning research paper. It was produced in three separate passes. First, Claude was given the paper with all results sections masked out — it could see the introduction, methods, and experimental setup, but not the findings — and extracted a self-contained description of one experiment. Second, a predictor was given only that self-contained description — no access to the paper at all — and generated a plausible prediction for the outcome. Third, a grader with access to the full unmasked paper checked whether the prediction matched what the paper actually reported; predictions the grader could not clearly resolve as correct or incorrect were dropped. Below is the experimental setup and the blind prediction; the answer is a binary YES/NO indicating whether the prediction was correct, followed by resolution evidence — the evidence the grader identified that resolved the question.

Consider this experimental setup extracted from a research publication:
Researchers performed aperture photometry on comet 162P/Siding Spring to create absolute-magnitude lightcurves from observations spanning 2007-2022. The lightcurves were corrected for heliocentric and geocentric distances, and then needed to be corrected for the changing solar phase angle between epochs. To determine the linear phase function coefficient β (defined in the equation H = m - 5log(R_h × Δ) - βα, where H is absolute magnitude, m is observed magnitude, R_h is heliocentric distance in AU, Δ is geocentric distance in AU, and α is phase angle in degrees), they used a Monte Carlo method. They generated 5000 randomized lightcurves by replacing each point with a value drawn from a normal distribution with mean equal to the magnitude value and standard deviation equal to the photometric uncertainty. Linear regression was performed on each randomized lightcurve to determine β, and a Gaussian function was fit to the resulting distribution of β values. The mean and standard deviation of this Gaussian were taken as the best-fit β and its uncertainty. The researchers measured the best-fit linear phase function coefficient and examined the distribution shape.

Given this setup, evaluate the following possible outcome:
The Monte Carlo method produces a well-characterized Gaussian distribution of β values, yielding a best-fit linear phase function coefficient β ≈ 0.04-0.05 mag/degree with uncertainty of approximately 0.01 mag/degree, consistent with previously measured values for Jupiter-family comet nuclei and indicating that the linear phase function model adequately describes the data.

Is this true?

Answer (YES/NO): NO